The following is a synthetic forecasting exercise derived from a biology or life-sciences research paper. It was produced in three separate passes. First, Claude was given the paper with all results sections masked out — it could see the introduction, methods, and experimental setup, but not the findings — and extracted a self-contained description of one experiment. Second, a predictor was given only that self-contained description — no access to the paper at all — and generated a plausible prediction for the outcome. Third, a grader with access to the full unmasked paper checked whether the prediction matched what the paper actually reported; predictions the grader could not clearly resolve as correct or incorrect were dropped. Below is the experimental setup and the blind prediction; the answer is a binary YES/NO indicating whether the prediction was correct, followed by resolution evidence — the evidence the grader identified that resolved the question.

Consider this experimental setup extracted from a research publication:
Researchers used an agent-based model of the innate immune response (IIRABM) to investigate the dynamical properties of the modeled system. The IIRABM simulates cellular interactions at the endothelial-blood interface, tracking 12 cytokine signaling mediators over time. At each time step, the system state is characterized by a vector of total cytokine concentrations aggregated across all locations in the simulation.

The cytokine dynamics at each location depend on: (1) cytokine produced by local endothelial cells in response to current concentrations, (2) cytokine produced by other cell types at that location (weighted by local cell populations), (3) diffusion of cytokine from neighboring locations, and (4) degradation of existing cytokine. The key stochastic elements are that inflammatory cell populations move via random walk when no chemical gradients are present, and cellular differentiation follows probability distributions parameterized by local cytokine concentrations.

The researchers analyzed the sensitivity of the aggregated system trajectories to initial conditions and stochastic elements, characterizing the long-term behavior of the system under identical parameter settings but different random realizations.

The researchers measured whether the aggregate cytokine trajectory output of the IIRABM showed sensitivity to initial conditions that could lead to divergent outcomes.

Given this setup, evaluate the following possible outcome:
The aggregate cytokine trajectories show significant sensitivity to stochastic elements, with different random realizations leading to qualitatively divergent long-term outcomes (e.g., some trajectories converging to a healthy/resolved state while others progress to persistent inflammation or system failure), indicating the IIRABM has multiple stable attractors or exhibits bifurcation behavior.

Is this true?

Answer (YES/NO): YES